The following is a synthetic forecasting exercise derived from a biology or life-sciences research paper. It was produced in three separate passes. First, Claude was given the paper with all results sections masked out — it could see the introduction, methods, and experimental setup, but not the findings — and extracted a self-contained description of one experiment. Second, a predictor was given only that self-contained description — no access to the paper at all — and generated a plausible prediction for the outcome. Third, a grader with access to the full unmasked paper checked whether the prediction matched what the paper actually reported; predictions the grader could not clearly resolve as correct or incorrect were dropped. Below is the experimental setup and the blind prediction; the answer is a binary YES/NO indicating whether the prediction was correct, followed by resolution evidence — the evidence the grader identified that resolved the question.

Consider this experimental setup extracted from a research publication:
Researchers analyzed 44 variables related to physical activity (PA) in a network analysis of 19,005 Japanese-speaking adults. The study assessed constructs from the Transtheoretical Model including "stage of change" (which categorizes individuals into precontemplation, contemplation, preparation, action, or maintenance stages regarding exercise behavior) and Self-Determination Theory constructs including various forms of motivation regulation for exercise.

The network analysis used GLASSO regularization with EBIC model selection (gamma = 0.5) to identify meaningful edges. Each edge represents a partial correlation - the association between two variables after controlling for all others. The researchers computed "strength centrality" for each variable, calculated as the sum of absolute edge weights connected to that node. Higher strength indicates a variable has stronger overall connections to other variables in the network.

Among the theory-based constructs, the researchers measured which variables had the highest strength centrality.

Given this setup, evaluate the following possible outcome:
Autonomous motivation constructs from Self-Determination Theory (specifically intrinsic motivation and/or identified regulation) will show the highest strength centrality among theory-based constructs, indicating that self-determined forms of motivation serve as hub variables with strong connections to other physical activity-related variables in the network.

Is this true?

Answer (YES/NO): NO